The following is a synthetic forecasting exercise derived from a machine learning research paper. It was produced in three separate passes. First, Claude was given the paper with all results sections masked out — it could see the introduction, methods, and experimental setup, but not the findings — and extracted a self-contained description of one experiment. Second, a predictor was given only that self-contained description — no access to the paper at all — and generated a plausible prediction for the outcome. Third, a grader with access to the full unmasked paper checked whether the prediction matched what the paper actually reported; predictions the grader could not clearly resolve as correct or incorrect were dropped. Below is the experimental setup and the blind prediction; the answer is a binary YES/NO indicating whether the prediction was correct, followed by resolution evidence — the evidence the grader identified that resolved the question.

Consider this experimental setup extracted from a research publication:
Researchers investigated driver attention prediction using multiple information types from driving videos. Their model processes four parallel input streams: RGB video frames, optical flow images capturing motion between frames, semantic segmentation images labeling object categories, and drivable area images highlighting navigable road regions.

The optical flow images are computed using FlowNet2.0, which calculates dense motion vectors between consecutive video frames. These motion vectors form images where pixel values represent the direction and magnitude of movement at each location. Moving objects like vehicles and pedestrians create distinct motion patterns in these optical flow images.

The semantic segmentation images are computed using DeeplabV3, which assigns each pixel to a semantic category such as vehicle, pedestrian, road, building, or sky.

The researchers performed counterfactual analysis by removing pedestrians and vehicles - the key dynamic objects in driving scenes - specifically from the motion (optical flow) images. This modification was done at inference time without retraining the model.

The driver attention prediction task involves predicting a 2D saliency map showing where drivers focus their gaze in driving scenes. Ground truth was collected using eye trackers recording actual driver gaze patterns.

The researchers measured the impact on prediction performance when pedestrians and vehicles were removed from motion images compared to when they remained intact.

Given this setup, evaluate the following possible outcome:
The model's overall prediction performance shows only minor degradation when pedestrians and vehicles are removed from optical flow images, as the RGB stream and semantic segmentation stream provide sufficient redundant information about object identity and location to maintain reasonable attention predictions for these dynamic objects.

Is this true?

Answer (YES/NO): YES